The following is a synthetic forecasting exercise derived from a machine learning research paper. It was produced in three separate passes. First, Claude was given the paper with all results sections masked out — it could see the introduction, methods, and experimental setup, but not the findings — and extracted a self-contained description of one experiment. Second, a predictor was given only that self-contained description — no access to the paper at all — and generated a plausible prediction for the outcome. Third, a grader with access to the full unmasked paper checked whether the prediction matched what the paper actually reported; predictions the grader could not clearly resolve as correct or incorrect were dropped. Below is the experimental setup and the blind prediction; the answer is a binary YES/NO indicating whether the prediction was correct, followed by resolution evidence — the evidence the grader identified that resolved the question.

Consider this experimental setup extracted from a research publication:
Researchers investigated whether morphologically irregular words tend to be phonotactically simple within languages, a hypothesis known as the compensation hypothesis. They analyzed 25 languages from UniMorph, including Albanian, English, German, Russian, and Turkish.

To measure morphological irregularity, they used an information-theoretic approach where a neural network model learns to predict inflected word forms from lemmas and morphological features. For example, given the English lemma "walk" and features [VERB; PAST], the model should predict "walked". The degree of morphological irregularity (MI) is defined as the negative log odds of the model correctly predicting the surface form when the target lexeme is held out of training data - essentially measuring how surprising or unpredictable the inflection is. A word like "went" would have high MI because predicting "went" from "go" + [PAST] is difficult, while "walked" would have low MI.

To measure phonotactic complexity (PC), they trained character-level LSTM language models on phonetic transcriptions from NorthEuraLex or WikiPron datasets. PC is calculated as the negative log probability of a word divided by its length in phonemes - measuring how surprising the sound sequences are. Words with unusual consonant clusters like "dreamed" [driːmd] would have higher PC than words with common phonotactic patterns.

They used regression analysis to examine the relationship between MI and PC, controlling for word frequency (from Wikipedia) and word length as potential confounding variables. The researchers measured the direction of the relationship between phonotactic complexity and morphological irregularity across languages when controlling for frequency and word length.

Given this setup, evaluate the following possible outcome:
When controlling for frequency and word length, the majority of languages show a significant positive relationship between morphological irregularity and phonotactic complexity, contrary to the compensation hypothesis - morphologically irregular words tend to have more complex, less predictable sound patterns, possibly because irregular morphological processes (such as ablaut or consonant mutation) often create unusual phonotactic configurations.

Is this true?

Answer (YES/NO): YES